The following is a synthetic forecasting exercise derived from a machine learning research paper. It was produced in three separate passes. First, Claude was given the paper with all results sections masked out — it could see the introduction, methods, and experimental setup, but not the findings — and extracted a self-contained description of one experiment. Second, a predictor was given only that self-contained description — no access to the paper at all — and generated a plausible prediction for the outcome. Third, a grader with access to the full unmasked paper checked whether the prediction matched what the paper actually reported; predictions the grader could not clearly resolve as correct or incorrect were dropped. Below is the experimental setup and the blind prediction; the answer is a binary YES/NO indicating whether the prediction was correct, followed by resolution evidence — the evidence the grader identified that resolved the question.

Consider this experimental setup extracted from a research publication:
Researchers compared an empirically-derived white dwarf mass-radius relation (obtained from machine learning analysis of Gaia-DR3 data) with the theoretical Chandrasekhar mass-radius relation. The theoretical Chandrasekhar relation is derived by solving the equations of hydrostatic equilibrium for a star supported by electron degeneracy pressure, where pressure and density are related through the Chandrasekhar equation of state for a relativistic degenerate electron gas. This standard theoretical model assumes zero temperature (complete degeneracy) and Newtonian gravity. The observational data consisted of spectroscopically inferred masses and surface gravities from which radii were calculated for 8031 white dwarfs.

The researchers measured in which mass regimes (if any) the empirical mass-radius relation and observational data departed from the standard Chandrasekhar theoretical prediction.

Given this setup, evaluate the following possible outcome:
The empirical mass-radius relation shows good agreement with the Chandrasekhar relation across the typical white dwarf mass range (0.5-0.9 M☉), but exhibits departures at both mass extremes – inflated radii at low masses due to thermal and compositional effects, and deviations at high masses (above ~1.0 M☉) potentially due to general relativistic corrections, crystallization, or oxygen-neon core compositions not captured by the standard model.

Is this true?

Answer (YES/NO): NO